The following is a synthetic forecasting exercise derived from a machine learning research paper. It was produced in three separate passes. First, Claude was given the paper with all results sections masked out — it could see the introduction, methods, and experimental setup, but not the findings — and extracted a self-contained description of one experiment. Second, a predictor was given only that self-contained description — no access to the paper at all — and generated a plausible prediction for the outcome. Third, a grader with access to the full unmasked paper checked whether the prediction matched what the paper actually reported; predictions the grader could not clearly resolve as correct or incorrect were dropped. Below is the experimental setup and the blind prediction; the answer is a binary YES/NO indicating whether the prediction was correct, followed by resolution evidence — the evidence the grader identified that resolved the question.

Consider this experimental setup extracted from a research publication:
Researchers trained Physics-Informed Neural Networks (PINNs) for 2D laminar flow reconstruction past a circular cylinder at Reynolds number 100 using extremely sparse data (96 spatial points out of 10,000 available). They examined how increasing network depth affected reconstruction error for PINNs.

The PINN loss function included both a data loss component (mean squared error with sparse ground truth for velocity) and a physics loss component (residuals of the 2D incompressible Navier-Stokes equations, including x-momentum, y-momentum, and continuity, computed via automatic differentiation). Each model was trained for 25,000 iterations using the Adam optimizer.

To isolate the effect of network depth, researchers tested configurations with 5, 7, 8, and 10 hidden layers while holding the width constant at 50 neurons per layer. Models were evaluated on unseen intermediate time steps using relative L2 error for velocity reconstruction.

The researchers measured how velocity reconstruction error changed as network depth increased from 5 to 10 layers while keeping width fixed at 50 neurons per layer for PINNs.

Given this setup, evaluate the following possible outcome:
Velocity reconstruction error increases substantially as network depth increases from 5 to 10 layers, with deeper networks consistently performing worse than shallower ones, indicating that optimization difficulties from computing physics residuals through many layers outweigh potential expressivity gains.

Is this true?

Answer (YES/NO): NO